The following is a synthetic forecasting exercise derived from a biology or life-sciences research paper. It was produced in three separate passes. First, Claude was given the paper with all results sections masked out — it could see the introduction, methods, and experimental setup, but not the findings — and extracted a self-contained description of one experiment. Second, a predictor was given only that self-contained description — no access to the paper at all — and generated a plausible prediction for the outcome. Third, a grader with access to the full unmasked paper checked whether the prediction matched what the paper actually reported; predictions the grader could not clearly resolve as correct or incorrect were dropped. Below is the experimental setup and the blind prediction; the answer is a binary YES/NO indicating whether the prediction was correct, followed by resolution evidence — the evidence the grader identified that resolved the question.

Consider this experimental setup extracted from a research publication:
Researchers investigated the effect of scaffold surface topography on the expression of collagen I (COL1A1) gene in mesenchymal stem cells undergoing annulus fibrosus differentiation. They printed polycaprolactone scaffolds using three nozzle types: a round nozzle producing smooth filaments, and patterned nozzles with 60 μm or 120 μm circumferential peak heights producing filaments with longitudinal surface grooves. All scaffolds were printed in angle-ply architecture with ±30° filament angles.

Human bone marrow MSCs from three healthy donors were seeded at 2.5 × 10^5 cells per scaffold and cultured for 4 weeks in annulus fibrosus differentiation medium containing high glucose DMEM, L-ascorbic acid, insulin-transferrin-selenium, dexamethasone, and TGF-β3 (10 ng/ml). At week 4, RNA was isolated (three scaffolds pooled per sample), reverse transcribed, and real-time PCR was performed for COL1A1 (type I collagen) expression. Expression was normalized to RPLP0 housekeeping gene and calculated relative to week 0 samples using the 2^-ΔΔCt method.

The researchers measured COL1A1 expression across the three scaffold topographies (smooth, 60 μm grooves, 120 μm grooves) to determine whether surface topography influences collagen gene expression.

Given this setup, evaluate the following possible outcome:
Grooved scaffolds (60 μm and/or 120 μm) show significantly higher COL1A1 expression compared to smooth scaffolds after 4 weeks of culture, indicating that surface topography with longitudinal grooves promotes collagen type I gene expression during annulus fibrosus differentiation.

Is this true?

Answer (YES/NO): NO